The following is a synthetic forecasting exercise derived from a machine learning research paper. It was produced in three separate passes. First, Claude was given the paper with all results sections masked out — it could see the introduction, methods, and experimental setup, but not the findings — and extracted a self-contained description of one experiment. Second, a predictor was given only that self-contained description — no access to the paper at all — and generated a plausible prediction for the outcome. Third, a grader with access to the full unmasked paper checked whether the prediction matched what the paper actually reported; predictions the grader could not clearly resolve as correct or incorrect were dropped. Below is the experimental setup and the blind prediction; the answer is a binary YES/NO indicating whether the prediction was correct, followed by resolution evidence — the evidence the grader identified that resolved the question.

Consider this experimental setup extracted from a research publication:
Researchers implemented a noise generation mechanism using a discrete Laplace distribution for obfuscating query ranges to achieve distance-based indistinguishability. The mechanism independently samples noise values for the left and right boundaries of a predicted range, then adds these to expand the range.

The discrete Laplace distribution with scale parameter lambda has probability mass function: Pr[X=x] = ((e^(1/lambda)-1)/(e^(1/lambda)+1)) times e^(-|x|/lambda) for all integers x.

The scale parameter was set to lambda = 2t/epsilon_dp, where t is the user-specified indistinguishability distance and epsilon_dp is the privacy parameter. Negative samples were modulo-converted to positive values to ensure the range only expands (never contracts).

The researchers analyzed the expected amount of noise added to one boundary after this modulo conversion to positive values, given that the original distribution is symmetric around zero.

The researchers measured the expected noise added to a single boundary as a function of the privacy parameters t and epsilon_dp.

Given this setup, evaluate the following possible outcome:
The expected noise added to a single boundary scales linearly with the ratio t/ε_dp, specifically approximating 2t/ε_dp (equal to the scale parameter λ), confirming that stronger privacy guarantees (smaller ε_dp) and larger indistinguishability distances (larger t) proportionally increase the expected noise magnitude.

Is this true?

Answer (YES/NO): YES